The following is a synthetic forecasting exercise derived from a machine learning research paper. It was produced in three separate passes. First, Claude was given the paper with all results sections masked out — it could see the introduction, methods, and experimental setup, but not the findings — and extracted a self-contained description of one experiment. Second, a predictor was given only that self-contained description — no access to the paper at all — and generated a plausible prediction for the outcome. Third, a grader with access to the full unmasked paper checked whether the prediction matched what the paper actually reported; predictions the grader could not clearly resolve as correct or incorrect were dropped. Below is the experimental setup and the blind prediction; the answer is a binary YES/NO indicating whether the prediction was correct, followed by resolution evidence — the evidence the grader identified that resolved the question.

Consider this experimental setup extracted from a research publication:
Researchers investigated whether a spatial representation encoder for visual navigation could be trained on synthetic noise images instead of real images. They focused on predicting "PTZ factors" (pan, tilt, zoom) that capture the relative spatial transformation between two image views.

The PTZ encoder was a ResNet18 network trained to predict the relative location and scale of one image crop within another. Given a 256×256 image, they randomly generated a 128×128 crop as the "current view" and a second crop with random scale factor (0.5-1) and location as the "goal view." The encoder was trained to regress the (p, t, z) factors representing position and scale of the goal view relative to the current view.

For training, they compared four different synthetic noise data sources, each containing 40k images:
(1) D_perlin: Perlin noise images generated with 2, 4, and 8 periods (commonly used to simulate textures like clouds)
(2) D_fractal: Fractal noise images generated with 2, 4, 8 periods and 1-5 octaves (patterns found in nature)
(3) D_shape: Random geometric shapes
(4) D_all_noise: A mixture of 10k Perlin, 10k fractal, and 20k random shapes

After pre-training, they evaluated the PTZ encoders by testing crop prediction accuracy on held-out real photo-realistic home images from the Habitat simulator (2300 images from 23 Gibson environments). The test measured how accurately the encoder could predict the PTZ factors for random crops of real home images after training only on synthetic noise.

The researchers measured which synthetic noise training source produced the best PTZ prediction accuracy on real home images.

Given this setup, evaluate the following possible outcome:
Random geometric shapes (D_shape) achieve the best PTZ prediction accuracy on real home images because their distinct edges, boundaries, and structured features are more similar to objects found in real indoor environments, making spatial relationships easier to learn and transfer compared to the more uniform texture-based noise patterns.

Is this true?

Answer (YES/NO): NO